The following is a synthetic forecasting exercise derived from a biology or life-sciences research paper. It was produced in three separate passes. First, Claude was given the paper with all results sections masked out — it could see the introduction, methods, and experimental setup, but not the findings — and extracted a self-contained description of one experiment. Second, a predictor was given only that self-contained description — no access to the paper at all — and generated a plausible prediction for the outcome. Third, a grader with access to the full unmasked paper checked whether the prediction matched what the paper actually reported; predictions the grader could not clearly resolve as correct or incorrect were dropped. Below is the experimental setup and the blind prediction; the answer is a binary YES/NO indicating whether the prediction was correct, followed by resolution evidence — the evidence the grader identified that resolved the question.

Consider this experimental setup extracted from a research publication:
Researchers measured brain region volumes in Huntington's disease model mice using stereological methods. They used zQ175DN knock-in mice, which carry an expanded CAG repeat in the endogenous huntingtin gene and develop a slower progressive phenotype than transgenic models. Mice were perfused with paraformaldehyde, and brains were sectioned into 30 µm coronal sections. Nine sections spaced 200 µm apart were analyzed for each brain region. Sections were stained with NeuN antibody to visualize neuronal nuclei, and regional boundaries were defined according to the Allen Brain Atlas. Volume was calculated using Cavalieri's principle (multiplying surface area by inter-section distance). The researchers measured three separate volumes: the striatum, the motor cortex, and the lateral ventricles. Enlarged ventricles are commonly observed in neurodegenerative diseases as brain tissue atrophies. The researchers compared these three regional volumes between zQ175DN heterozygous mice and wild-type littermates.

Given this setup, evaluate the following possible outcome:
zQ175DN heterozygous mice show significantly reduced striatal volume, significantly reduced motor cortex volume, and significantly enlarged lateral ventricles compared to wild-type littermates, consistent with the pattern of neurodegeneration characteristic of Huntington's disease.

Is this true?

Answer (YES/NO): NO